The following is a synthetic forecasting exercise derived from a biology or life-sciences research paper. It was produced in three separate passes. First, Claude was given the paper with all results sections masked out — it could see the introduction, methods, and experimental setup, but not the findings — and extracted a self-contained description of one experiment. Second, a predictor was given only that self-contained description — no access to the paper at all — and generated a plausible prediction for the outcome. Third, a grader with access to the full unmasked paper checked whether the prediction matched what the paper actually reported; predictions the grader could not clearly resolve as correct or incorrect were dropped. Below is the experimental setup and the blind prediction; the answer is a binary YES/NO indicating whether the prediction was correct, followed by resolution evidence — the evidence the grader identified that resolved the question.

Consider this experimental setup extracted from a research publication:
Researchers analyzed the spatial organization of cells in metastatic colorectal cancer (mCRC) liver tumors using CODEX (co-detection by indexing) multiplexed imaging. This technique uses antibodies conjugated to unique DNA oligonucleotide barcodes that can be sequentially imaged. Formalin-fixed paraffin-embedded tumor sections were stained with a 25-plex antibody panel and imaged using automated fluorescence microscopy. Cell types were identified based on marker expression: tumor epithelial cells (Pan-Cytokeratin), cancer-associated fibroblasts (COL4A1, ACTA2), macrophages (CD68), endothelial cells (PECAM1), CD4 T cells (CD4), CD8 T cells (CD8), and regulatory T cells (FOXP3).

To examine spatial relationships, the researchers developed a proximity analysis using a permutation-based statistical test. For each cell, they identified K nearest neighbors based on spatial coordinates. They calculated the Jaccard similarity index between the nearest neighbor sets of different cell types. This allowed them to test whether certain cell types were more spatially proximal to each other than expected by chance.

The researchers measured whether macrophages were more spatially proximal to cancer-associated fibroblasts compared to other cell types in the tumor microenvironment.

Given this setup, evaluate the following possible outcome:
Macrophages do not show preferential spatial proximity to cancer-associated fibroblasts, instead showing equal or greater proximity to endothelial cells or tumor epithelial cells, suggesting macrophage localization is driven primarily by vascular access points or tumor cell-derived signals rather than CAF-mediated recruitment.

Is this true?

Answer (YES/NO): NO